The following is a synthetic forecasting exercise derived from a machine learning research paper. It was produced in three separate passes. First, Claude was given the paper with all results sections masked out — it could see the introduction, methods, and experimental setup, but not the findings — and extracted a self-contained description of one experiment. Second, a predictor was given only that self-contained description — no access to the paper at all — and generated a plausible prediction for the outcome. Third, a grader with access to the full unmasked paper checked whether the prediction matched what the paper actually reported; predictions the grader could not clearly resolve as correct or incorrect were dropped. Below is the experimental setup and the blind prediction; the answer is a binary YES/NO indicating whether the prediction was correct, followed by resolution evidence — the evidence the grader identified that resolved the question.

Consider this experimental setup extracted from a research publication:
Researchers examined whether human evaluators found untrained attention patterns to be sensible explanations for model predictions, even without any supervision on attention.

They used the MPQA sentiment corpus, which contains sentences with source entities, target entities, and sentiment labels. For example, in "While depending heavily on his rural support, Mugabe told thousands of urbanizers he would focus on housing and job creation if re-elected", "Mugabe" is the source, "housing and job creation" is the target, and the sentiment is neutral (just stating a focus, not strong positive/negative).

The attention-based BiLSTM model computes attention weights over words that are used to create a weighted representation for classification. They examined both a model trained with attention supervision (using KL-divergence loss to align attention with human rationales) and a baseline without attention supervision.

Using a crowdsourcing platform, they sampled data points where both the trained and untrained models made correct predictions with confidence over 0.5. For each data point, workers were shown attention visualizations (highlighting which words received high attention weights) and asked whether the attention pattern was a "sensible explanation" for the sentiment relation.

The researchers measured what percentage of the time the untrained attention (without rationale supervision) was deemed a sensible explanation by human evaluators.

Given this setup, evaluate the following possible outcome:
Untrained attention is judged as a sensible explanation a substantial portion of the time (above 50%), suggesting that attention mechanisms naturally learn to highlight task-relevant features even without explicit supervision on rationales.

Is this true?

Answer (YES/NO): YES